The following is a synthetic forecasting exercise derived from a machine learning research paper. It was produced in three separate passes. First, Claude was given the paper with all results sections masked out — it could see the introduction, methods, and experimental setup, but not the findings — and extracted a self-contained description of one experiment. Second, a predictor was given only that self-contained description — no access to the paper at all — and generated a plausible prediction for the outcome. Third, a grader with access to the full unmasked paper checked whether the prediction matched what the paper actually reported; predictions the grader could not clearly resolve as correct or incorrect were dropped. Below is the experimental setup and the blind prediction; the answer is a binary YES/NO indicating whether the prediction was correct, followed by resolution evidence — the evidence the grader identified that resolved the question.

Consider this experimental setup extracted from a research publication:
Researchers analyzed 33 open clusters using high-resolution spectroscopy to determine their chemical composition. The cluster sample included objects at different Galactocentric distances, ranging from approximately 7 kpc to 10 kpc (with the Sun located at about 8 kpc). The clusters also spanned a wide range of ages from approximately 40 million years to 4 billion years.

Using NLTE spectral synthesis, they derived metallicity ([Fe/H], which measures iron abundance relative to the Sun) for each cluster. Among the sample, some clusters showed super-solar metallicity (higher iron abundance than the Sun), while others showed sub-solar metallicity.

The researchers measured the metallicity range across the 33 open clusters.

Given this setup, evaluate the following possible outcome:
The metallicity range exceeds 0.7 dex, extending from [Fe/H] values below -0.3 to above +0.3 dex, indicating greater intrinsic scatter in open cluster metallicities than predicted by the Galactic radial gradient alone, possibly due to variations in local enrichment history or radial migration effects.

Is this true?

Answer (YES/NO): NO